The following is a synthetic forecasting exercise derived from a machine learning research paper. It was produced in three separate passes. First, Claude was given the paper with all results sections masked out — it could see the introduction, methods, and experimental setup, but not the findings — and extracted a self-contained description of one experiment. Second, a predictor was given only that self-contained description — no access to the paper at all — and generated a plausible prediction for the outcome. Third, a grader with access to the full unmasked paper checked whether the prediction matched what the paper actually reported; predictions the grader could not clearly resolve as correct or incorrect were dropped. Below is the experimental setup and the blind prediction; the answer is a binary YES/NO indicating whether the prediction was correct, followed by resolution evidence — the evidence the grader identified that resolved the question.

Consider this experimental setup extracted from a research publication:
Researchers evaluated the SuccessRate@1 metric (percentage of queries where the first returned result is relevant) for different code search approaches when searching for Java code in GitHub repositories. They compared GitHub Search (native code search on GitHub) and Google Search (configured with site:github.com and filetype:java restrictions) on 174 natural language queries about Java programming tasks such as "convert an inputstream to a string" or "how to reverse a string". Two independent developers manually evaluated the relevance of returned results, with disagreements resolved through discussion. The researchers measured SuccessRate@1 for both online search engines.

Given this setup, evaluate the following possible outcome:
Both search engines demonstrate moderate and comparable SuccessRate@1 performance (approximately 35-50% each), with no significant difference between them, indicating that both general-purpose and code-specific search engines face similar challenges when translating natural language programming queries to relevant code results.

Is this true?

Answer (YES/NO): NO